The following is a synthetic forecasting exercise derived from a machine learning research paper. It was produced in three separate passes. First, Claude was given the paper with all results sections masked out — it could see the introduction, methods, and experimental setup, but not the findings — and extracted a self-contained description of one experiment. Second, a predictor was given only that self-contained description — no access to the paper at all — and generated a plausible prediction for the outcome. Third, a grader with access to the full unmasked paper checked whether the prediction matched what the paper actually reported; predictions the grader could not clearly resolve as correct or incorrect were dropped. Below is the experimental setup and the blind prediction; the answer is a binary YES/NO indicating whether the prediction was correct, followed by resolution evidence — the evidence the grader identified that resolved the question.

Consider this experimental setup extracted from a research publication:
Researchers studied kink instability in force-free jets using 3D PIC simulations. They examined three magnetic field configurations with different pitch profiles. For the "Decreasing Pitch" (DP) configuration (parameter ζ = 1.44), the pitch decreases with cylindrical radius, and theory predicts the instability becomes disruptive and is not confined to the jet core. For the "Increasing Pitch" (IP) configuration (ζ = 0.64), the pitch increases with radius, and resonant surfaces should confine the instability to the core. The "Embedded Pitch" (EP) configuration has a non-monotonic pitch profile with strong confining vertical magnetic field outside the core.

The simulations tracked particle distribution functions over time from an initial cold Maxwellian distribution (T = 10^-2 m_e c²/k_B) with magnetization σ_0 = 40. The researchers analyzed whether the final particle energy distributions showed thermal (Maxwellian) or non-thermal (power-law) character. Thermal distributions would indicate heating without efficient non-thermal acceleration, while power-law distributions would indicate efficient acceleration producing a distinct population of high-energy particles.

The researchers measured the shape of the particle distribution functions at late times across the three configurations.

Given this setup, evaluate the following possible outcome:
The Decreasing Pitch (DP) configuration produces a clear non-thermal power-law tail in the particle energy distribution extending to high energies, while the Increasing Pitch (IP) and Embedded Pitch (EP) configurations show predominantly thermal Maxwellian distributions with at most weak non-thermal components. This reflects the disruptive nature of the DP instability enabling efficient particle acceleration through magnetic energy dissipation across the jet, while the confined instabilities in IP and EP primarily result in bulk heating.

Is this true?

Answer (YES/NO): NO